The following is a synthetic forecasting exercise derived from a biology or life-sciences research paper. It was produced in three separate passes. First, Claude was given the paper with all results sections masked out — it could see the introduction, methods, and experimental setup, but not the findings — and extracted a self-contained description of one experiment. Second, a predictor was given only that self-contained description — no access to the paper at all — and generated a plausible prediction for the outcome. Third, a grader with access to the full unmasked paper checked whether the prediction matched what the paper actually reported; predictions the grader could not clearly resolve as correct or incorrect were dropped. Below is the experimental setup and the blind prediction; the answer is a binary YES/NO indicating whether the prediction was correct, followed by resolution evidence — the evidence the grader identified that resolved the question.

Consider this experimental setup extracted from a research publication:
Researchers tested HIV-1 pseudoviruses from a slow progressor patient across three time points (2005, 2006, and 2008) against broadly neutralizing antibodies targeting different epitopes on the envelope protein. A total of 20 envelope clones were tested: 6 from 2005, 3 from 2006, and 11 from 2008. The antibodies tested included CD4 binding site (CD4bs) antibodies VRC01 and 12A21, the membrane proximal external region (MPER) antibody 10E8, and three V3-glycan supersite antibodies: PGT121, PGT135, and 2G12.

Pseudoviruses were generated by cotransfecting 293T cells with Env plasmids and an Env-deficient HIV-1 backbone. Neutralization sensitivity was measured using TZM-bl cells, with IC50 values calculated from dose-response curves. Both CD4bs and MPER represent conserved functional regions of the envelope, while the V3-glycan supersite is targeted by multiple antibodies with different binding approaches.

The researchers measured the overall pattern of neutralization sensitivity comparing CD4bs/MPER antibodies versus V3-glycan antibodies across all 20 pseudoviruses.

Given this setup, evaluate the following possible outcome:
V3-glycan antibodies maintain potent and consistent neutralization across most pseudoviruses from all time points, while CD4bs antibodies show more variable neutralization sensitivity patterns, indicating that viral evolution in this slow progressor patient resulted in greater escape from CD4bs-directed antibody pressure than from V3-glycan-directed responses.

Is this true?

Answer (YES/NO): NO